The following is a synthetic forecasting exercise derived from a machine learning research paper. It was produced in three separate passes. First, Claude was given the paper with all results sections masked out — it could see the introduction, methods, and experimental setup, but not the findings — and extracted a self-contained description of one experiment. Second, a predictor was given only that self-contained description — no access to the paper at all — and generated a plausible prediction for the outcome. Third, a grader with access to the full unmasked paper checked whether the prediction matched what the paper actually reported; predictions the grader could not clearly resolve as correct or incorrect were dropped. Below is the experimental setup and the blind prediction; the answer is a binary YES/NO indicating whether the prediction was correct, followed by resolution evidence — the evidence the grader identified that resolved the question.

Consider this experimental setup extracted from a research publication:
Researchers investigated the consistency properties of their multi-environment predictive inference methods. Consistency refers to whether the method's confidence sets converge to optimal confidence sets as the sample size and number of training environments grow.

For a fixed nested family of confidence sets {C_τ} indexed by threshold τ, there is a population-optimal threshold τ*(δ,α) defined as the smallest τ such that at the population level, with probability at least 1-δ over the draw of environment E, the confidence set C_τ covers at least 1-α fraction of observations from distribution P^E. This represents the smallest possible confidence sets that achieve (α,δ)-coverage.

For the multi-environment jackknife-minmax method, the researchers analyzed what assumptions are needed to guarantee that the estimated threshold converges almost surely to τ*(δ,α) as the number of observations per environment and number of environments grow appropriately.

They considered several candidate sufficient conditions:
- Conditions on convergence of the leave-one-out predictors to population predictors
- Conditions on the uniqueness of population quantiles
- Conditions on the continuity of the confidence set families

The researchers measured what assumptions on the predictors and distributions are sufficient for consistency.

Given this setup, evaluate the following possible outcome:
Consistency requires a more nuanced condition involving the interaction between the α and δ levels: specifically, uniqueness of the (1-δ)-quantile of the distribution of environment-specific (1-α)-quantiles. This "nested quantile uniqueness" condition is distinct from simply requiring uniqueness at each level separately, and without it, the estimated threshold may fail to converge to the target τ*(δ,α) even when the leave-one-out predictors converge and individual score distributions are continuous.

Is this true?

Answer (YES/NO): YES